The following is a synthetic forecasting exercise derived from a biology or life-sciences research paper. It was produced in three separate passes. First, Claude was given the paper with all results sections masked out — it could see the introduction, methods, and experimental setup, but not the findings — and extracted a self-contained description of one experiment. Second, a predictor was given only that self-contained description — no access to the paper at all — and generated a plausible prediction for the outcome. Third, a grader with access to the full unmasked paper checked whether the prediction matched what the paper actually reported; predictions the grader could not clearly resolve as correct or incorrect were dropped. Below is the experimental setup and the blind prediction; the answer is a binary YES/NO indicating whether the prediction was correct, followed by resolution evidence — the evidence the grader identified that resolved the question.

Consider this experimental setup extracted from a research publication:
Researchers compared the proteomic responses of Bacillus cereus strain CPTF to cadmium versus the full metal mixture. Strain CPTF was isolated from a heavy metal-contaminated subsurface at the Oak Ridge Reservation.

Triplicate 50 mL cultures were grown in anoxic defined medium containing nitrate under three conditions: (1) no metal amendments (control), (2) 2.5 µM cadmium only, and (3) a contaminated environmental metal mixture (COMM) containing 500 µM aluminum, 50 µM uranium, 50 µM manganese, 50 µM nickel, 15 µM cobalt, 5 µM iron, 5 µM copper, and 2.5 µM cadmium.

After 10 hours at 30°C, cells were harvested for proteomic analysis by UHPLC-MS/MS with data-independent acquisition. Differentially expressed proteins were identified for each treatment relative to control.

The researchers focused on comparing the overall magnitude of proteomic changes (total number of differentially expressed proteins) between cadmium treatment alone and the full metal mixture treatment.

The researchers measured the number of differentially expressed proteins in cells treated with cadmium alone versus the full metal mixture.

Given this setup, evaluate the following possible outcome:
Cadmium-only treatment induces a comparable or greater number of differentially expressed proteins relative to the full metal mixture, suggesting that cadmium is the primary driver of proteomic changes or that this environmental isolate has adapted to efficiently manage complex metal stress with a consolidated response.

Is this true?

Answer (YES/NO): NO